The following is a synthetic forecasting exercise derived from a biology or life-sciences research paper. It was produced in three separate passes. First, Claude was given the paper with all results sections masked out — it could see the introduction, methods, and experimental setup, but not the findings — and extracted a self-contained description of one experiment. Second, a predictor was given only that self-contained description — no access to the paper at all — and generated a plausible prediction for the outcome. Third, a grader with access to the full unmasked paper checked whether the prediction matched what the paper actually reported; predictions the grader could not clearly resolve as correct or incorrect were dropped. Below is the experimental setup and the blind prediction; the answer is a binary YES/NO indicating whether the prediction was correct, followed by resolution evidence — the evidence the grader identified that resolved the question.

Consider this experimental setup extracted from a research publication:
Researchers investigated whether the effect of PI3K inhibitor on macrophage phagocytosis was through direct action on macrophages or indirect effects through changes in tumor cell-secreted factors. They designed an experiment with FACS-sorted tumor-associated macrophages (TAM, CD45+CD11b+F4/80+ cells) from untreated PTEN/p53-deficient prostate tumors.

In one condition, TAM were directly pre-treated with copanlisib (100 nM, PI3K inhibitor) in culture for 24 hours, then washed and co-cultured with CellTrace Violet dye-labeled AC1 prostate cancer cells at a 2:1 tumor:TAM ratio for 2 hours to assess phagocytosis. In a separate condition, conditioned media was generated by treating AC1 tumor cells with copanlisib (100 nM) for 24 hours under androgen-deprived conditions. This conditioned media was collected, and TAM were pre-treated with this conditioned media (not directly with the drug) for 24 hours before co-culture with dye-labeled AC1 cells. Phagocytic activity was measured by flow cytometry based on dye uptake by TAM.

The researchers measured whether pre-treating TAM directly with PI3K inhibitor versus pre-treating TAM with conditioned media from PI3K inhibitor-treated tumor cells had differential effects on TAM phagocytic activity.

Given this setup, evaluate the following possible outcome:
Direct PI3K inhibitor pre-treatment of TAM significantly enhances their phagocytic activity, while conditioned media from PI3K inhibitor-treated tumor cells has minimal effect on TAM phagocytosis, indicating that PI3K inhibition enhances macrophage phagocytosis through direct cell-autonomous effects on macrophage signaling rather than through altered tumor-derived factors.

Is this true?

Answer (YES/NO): NO